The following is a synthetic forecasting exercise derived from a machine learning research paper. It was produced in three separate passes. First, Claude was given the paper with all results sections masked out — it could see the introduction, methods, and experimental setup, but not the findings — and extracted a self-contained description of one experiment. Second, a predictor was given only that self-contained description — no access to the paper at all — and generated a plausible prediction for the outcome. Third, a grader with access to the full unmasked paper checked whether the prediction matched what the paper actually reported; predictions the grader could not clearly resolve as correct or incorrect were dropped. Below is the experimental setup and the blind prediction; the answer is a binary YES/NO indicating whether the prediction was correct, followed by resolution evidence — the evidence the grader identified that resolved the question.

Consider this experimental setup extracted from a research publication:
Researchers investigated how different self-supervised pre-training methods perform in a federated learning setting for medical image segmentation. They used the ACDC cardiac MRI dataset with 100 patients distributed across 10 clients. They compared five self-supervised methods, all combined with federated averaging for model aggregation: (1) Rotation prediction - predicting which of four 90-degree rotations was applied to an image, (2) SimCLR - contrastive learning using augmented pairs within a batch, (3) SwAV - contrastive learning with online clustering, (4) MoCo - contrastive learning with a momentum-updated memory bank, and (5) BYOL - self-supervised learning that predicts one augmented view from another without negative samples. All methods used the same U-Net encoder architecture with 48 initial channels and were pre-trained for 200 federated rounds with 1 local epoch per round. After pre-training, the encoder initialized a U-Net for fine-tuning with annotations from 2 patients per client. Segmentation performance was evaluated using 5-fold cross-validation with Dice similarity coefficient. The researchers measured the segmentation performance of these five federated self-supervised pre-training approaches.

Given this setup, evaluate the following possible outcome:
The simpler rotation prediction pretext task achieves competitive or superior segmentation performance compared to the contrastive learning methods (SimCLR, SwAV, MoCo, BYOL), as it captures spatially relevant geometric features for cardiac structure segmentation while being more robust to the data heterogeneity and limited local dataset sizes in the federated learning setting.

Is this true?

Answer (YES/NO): NO